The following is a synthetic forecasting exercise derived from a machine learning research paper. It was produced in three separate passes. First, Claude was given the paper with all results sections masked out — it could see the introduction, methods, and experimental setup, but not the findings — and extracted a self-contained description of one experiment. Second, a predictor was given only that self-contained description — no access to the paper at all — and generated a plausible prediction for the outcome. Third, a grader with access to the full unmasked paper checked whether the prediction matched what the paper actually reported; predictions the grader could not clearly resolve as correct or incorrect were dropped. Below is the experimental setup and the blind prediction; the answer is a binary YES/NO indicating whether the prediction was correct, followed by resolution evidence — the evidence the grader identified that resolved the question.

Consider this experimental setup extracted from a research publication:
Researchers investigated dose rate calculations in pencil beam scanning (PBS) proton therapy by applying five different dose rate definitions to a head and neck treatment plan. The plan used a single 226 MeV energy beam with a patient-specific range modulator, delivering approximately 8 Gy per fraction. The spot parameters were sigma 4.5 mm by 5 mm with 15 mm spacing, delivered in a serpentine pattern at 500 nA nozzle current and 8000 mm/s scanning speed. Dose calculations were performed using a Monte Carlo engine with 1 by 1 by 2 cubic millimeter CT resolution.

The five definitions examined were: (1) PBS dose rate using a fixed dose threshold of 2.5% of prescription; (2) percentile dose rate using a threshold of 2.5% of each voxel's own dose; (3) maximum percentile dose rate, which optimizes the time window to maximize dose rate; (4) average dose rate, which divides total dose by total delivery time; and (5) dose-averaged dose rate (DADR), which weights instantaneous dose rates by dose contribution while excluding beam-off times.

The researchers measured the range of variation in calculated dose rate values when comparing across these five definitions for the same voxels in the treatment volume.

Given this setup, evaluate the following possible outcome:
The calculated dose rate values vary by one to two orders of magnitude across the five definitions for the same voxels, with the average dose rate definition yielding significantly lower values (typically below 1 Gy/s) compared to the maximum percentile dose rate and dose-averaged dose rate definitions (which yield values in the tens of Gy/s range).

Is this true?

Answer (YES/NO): NO